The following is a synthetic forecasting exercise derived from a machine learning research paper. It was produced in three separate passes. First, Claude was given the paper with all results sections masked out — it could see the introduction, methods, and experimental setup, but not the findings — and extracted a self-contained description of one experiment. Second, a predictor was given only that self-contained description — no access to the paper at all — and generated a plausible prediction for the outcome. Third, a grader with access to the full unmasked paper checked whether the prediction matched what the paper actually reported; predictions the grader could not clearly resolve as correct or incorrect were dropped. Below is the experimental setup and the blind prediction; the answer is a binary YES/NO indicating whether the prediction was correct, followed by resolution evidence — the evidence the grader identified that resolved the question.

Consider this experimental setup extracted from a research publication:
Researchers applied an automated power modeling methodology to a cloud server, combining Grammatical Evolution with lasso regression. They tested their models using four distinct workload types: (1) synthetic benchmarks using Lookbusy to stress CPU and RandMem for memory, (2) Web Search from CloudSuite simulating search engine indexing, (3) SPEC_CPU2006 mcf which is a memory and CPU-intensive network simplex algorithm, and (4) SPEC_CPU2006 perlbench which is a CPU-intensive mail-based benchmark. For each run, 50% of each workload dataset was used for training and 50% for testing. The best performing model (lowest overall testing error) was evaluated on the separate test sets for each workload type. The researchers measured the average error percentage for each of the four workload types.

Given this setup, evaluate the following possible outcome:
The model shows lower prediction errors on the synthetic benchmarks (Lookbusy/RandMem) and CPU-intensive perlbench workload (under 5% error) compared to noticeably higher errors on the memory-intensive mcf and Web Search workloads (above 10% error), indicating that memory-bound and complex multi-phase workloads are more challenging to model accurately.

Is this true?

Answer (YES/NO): NO